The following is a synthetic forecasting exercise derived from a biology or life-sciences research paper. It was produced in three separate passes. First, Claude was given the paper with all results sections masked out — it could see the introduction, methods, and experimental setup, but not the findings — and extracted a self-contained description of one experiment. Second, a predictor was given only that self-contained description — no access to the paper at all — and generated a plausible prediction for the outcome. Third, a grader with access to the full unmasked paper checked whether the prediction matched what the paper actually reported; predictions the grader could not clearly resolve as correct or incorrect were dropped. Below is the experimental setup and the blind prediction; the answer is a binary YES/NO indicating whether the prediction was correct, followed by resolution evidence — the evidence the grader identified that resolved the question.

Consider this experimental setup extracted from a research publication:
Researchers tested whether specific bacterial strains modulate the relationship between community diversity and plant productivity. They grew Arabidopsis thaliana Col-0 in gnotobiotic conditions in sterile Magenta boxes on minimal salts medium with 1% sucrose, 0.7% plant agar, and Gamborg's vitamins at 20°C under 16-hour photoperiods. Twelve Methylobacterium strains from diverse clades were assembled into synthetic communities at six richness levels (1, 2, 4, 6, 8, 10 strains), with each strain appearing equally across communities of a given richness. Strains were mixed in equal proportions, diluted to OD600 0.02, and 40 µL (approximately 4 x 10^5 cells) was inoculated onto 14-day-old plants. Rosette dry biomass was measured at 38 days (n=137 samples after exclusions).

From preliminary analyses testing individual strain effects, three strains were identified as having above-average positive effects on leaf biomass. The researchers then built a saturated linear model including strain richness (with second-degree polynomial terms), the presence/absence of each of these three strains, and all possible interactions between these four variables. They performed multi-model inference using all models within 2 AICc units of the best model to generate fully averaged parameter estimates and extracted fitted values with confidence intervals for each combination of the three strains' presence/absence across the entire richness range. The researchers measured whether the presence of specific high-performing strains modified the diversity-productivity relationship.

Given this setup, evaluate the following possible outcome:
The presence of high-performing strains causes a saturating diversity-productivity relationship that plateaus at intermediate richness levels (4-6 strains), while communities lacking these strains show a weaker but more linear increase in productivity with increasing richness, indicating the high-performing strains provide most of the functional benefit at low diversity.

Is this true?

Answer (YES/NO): NO